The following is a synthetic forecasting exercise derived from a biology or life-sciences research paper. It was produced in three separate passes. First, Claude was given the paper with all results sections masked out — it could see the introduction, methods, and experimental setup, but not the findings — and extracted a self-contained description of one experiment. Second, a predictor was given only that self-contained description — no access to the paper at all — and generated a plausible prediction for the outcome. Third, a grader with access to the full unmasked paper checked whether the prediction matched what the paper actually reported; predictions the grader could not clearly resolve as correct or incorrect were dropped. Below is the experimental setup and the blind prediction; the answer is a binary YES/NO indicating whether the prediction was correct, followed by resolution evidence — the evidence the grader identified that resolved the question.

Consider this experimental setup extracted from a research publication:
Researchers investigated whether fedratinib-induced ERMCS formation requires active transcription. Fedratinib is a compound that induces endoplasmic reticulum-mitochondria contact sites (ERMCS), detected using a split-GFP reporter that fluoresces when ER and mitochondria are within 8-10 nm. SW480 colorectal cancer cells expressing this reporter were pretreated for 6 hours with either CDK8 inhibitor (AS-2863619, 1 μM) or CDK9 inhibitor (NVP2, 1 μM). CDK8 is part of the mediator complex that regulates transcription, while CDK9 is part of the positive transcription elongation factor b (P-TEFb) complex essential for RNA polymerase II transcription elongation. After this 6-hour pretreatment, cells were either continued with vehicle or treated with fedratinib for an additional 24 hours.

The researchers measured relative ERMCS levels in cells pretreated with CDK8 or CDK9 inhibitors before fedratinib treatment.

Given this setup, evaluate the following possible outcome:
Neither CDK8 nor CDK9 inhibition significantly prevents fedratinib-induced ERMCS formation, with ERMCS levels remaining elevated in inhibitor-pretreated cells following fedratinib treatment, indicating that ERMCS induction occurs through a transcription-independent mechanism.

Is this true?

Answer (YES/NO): NO